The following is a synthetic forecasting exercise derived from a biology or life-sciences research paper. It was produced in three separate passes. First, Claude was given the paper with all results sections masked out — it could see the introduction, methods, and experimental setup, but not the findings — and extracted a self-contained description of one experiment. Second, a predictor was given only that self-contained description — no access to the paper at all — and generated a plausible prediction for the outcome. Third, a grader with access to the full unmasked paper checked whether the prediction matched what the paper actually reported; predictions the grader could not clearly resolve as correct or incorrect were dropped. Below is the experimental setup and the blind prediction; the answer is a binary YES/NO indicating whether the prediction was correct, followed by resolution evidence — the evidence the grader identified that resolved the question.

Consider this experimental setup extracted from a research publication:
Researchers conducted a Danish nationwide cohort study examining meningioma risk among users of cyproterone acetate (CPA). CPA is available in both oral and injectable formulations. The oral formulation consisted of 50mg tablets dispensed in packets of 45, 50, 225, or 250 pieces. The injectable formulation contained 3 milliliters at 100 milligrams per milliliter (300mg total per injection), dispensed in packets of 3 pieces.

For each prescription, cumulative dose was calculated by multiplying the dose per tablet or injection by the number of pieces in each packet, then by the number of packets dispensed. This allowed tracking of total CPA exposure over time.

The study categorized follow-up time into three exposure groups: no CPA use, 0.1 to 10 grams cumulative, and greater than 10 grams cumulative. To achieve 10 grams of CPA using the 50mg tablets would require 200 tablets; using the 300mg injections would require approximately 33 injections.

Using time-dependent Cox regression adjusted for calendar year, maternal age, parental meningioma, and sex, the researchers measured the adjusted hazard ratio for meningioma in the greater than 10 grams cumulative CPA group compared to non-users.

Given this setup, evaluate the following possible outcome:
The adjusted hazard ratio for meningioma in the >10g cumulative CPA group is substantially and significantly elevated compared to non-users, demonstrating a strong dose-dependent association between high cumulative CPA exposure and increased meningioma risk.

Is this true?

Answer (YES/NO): YES